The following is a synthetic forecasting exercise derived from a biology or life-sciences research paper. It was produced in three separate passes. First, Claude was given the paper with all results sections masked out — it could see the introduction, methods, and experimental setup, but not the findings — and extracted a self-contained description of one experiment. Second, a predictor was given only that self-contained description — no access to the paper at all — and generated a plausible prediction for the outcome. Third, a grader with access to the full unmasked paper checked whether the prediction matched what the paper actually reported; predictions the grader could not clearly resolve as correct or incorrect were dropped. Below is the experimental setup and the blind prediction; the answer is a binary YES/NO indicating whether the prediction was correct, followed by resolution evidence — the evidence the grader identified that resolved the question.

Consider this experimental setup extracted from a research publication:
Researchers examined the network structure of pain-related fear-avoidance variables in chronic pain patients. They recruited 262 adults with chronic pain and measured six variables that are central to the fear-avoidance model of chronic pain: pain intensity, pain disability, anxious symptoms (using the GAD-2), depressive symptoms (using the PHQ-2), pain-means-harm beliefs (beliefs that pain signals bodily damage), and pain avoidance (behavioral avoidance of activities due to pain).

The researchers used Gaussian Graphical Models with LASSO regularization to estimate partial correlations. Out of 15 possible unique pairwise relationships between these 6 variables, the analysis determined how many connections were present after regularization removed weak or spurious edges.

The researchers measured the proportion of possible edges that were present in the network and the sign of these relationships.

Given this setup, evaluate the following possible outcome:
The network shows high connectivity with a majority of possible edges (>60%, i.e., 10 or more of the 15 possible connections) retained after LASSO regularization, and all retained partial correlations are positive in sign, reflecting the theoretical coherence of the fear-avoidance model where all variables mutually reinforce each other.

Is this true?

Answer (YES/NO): NO